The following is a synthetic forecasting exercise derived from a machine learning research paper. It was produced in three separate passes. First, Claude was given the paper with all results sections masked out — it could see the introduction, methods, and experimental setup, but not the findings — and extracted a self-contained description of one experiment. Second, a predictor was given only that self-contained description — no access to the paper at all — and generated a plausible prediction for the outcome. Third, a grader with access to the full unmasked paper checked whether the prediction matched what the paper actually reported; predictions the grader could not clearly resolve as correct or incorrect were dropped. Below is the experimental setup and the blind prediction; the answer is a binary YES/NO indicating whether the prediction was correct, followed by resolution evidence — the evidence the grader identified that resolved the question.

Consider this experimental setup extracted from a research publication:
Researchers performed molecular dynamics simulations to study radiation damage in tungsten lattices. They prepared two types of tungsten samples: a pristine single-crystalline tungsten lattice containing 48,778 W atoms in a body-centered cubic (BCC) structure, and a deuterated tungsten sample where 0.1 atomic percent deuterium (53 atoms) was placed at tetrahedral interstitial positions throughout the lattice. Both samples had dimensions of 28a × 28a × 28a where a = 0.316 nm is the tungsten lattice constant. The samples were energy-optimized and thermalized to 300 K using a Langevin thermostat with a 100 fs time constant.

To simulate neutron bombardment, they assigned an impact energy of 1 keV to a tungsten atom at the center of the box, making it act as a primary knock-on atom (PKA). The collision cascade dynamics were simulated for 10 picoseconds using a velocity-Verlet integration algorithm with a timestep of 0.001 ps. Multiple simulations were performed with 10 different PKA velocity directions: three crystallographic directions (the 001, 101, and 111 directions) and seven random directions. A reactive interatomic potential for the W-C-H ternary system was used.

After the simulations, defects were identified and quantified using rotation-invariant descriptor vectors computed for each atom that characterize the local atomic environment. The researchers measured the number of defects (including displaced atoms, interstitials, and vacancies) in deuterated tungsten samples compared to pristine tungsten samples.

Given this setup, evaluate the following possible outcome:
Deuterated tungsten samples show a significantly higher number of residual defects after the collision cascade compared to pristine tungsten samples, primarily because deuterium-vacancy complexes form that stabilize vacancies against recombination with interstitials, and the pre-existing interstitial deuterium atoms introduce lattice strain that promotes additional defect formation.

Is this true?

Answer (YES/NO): NO